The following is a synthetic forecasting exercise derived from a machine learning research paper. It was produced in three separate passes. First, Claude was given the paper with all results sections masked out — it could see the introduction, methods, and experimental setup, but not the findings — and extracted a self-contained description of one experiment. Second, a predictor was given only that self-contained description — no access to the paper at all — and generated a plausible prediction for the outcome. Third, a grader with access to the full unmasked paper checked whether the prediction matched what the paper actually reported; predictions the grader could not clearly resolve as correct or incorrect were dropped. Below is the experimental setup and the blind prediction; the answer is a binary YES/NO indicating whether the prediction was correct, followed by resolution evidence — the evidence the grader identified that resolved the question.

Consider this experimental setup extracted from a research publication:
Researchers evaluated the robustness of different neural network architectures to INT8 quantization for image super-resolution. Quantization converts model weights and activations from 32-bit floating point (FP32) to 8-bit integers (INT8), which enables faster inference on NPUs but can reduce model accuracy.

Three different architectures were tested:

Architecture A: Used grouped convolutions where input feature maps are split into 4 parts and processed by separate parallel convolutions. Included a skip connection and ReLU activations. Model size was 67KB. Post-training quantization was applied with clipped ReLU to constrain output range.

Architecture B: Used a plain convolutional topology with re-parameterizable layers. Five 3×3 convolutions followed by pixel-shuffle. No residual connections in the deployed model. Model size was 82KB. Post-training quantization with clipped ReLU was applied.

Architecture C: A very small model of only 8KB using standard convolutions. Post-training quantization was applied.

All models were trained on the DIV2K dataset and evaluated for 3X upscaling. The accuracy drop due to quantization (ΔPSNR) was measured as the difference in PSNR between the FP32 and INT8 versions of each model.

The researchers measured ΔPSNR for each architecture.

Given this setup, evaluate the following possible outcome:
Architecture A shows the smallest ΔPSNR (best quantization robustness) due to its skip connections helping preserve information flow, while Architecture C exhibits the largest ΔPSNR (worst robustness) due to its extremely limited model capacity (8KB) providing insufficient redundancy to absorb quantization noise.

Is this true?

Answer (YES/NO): NO